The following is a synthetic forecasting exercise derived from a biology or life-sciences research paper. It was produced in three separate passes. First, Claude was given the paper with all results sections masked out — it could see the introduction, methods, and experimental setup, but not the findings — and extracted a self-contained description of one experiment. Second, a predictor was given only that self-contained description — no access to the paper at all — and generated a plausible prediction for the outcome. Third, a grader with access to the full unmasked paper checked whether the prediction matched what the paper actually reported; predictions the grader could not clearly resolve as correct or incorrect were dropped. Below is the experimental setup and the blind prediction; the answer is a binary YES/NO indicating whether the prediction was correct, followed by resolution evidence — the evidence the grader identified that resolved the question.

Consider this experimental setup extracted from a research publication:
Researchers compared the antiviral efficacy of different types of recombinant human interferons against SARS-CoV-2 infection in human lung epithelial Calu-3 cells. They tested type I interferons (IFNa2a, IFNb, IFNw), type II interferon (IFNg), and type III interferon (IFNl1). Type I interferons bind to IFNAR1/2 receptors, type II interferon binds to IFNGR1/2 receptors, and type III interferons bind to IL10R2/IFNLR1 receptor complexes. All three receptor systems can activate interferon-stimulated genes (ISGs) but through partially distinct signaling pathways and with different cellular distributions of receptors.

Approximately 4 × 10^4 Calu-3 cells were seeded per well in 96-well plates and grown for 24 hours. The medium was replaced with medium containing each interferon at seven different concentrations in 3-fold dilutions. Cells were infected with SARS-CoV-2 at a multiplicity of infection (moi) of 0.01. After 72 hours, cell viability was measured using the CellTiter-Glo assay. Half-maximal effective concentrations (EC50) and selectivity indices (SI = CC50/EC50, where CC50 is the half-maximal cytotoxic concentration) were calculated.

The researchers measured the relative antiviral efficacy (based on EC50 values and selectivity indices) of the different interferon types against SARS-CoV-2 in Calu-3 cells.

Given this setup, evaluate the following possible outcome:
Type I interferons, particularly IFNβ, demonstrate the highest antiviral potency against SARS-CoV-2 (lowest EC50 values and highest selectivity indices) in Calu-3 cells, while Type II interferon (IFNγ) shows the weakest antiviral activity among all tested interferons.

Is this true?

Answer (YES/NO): NO